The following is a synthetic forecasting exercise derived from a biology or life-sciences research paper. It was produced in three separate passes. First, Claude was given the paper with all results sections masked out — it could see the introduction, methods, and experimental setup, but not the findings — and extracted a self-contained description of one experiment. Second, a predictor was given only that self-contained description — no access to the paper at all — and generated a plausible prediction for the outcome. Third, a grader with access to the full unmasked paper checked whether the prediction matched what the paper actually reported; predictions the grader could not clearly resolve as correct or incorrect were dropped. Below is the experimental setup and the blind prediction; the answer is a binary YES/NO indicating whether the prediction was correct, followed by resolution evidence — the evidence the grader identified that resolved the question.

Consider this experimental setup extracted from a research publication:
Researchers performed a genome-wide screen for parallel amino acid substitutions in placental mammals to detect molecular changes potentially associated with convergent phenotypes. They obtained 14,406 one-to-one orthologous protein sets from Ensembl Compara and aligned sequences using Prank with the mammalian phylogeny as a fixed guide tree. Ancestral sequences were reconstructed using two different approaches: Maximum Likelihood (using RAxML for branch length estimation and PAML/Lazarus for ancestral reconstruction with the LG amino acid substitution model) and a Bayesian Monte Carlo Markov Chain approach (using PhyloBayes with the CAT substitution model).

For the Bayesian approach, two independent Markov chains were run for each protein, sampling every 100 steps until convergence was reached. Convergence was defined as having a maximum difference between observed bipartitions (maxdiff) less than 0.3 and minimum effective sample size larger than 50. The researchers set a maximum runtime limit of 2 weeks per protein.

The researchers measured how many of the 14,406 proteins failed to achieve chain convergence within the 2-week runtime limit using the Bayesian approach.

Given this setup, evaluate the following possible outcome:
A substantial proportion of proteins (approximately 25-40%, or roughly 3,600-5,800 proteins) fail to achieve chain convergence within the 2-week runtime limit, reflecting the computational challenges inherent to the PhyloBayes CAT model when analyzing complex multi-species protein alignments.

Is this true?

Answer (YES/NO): NO